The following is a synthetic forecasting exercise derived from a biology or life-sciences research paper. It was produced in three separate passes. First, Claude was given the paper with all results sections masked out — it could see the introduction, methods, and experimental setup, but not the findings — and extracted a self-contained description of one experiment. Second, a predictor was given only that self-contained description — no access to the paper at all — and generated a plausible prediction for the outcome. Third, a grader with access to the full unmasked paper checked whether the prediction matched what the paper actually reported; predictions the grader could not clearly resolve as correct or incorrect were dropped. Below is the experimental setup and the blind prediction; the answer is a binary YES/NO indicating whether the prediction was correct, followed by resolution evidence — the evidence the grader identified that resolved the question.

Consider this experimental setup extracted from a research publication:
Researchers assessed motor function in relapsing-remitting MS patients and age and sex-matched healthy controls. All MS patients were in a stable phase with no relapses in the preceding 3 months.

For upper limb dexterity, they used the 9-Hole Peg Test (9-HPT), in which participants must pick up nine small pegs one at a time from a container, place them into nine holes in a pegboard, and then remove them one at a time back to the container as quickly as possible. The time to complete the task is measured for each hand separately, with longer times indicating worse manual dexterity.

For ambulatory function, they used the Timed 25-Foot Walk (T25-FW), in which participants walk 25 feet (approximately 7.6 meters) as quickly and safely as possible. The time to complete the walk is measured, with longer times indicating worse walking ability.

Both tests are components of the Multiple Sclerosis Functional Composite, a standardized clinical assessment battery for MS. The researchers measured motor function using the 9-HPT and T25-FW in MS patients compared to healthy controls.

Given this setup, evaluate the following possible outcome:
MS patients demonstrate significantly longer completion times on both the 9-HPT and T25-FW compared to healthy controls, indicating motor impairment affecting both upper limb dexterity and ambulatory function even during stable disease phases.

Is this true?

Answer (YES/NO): NO